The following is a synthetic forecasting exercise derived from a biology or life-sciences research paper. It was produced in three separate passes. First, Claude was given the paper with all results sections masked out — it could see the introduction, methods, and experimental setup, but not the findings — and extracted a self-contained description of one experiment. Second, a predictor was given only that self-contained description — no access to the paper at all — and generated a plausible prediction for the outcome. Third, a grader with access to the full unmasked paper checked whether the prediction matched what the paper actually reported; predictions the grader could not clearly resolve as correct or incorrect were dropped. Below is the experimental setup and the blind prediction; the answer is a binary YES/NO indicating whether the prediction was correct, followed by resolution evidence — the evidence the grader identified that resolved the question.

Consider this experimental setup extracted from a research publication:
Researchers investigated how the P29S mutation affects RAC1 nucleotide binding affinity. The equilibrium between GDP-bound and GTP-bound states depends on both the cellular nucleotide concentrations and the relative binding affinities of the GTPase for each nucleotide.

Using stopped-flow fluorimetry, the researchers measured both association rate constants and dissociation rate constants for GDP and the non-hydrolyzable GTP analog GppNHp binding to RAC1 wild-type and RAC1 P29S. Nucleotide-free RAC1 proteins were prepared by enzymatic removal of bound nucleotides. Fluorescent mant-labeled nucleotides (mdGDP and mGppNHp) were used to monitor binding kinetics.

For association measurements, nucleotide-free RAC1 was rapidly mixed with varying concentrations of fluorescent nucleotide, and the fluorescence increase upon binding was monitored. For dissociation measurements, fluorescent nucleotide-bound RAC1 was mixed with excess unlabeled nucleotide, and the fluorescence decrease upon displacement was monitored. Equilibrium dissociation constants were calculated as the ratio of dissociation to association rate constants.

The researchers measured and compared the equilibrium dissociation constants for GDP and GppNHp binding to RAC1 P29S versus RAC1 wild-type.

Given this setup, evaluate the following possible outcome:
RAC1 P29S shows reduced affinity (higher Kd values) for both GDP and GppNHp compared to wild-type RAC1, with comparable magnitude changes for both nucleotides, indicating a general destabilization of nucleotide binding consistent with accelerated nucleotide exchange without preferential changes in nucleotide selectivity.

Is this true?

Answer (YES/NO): NO